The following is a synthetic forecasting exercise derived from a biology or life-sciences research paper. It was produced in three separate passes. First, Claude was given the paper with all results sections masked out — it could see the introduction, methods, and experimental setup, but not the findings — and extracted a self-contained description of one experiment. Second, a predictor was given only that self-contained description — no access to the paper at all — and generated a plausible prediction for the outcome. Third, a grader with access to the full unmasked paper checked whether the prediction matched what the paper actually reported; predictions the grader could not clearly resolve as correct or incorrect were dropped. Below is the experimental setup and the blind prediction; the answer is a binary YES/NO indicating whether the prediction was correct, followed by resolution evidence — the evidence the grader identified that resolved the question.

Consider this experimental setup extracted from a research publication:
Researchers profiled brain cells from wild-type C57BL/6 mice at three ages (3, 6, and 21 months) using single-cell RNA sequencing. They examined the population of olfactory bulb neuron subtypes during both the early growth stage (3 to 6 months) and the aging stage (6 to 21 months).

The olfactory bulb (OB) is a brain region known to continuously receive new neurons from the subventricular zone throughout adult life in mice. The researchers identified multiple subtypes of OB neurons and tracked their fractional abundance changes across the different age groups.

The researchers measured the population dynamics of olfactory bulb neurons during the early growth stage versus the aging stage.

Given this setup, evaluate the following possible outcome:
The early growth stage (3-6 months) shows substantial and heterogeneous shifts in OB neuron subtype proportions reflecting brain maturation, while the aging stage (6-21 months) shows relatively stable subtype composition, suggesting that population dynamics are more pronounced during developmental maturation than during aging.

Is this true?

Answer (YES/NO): NO